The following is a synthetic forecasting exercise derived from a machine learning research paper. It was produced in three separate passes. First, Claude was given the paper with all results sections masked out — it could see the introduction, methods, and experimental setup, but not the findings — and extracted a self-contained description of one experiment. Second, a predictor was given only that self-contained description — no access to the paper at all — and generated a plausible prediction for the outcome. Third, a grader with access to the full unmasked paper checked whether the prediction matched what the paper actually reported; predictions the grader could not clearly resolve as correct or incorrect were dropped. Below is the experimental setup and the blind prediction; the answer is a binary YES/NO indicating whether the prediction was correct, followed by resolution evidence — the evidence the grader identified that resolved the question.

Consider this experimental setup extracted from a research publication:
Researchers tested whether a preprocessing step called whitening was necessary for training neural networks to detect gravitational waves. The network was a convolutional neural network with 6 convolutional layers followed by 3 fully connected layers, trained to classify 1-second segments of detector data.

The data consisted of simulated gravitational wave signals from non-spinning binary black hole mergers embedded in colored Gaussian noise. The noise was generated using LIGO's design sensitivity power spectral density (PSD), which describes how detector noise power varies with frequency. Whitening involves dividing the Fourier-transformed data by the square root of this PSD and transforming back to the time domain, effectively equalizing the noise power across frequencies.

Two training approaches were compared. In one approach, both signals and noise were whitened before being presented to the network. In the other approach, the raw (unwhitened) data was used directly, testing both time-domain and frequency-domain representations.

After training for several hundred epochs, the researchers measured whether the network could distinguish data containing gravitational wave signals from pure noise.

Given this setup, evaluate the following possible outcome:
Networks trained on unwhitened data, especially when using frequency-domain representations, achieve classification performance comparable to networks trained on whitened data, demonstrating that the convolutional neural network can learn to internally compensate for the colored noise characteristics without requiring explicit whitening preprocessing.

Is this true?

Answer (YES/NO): NO